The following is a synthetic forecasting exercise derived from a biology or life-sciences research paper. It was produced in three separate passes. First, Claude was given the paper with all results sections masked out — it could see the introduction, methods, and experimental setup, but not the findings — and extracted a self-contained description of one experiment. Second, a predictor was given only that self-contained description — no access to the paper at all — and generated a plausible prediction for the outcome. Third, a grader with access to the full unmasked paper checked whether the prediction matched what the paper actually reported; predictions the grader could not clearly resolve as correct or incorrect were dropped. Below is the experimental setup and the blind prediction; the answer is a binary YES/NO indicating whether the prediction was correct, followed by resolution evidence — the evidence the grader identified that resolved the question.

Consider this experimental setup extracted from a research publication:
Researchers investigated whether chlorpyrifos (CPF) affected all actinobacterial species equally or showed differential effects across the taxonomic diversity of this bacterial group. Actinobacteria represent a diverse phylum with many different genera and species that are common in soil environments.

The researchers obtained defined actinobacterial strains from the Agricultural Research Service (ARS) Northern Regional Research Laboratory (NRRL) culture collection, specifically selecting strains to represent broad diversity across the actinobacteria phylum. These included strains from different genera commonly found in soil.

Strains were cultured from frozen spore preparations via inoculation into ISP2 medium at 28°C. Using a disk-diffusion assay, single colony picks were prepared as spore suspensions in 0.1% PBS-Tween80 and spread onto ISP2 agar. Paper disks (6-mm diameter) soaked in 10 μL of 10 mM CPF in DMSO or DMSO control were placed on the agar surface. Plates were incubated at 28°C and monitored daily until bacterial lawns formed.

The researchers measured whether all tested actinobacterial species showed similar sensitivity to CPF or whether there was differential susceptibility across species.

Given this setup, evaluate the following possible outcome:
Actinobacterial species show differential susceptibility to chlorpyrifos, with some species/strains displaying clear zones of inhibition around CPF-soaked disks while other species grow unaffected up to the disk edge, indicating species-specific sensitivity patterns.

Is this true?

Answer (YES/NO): YES